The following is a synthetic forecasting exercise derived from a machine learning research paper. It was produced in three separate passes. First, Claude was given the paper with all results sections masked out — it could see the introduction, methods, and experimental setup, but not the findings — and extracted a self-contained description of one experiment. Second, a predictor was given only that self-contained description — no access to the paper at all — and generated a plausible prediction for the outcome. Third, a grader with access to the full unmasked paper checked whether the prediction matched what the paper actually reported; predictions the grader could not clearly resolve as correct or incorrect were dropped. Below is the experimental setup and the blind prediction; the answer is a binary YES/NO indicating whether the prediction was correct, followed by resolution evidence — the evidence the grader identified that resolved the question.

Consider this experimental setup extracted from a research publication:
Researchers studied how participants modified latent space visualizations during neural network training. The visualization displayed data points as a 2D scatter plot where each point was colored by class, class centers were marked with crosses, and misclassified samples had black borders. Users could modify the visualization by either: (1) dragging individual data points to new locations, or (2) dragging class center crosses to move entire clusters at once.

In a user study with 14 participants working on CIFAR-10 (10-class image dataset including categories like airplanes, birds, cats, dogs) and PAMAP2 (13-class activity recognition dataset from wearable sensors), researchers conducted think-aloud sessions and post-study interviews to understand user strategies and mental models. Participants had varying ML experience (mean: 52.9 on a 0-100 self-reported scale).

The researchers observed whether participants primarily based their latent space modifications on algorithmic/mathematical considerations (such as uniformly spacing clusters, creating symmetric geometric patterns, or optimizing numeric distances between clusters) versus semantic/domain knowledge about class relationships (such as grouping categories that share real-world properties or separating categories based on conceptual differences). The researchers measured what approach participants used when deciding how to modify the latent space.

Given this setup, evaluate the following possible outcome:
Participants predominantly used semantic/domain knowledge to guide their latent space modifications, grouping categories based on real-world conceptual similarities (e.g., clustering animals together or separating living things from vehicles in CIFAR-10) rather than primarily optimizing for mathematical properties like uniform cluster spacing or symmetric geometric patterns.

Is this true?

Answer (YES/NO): NO